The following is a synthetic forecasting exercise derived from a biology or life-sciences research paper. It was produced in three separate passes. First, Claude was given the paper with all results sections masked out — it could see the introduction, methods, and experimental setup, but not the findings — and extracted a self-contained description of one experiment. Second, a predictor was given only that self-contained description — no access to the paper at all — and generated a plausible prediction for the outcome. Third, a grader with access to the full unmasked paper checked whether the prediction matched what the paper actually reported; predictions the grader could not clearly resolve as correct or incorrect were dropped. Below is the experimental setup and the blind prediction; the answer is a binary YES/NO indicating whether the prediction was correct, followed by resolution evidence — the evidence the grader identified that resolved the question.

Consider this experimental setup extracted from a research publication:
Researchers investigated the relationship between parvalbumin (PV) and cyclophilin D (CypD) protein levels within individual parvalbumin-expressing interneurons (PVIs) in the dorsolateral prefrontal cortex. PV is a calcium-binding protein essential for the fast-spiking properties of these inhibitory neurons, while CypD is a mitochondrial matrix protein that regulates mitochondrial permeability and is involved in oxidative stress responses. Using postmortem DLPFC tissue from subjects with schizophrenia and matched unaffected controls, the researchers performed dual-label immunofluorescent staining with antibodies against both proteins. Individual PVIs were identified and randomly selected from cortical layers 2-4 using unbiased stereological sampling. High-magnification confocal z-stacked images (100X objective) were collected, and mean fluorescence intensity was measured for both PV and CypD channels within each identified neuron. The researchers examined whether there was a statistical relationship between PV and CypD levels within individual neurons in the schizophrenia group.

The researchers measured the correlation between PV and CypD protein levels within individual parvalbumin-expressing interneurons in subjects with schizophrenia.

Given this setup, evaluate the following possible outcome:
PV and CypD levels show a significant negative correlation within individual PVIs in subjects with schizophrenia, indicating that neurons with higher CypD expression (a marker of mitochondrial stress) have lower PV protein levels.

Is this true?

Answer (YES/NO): YES